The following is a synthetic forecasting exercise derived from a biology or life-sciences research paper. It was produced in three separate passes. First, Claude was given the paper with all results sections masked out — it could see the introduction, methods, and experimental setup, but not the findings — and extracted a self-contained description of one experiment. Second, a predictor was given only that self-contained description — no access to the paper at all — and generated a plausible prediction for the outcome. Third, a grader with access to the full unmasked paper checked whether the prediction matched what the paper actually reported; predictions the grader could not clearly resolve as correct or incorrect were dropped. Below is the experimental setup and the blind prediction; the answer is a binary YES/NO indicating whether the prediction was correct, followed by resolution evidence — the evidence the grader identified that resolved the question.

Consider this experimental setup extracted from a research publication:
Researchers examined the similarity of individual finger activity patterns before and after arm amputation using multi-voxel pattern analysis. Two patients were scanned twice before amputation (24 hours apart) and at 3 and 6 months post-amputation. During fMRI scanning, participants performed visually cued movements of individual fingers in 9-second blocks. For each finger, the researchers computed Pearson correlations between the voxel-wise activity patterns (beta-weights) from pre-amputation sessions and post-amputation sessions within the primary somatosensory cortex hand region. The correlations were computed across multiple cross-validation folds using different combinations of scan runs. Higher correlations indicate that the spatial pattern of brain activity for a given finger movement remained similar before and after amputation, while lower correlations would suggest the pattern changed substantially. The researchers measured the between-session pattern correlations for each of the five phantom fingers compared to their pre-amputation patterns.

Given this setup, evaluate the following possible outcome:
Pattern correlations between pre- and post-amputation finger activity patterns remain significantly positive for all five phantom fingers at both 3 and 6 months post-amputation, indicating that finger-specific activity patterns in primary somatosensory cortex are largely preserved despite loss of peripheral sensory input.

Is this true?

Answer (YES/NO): YES